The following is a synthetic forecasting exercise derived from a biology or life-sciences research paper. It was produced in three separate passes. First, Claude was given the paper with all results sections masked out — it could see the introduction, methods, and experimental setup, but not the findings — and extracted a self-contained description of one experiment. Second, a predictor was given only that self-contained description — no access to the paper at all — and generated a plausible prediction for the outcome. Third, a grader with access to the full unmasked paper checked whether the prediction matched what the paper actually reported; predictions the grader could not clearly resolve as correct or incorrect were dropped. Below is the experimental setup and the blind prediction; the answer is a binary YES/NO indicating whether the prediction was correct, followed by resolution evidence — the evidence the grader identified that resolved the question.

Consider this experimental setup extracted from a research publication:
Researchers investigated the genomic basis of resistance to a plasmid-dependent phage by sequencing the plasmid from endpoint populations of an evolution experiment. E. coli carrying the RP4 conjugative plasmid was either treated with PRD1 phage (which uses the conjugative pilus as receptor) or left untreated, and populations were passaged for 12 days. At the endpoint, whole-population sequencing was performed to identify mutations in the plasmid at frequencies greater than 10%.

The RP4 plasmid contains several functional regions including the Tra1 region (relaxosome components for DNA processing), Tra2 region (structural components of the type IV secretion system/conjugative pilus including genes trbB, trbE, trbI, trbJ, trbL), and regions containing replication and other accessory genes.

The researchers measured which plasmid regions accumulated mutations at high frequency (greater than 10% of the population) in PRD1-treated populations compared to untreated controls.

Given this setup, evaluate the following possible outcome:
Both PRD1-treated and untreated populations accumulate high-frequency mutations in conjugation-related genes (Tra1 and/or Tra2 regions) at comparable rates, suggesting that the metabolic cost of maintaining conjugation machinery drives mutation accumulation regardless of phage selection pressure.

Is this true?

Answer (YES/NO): NO